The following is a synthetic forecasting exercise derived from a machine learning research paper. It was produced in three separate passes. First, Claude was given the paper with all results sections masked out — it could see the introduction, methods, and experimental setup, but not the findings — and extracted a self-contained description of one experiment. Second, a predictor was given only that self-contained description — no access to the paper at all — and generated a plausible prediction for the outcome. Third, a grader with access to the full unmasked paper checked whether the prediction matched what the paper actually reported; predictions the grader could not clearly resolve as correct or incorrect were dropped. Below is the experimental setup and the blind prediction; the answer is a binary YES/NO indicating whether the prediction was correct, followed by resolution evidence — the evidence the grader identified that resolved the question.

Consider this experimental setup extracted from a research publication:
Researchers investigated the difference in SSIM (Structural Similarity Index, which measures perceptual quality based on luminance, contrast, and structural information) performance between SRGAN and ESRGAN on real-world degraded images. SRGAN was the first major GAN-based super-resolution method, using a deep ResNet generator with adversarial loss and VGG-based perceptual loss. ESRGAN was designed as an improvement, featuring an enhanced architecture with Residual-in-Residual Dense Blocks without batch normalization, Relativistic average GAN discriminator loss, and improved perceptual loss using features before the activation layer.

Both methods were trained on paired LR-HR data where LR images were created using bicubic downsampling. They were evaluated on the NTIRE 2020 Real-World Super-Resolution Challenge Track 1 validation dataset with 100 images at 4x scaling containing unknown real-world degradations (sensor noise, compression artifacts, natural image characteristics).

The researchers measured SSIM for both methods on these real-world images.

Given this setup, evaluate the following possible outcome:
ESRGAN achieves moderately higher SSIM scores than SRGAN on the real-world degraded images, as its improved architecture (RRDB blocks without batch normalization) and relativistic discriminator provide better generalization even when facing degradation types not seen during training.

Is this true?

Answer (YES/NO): NO